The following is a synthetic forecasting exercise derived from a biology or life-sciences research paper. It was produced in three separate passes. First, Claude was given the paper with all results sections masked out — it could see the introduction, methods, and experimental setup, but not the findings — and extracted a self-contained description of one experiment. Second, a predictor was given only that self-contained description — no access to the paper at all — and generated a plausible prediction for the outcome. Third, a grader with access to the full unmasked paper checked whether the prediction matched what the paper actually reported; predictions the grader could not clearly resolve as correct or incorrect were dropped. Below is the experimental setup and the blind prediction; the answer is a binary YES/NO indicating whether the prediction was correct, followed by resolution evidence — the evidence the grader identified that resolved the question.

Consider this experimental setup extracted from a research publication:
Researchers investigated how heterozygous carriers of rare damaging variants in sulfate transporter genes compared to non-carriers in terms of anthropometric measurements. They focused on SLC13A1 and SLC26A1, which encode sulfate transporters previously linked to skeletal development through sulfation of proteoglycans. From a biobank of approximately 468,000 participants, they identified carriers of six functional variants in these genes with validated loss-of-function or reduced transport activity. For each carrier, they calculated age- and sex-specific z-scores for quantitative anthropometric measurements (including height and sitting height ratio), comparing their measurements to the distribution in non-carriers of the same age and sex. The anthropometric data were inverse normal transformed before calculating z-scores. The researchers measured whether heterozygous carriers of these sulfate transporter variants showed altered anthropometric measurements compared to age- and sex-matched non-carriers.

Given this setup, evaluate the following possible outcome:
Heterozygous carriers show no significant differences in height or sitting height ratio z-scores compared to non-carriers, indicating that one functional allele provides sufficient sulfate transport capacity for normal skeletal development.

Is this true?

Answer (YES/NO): NO